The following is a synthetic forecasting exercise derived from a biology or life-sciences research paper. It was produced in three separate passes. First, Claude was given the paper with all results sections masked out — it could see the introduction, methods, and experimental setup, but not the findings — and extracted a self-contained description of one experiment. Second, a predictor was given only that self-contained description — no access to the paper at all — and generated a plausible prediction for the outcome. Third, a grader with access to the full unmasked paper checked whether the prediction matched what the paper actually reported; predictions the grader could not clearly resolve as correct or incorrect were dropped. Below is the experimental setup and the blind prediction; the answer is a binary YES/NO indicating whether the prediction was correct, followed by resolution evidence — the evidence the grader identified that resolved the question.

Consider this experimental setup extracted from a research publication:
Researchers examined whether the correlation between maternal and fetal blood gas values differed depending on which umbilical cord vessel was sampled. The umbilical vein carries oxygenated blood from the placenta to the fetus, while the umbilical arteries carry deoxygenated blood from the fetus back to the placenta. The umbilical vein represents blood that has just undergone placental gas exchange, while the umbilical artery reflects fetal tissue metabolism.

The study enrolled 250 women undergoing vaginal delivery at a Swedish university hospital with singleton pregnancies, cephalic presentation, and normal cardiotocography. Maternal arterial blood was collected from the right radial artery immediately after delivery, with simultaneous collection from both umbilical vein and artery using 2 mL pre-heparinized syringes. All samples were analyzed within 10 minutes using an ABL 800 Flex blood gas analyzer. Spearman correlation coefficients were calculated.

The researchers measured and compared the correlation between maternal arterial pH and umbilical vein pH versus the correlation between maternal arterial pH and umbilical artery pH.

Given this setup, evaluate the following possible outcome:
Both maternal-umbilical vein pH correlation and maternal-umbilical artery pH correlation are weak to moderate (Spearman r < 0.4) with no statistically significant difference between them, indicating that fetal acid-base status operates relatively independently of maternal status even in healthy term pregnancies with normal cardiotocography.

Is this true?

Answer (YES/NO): NO